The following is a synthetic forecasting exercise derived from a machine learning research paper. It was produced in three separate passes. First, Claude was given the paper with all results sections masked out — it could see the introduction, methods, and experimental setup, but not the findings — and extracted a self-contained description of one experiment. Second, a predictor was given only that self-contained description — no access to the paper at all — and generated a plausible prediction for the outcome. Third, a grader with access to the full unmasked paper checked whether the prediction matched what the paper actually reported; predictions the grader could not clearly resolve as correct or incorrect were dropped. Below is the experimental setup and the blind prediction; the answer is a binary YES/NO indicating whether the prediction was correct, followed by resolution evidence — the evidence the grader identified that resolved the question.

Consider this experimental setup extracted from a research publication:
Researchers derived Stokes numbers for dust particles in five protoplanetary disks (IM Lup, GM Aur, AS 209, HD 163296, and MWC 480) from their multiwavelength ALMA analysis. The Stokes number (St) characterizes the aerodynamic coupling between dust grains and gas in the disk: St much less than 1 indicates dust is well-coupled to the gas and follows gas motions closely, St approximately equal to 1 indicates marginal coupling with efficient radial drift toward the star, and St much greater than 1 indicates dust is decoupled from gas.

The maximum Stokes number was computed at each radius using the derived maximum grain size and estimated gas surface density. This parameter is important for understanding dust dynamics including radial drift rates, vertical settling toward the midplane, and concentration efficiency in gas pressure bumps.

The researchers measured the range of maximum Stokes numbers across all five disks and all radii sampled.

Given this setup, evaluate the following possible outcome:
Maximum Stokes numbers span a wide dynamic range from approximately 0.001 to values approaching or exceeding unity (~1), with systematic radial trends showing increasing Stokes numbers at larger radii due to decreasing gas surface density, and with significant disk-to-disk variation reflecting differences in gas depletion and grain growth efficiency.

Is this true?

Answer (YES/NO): NO